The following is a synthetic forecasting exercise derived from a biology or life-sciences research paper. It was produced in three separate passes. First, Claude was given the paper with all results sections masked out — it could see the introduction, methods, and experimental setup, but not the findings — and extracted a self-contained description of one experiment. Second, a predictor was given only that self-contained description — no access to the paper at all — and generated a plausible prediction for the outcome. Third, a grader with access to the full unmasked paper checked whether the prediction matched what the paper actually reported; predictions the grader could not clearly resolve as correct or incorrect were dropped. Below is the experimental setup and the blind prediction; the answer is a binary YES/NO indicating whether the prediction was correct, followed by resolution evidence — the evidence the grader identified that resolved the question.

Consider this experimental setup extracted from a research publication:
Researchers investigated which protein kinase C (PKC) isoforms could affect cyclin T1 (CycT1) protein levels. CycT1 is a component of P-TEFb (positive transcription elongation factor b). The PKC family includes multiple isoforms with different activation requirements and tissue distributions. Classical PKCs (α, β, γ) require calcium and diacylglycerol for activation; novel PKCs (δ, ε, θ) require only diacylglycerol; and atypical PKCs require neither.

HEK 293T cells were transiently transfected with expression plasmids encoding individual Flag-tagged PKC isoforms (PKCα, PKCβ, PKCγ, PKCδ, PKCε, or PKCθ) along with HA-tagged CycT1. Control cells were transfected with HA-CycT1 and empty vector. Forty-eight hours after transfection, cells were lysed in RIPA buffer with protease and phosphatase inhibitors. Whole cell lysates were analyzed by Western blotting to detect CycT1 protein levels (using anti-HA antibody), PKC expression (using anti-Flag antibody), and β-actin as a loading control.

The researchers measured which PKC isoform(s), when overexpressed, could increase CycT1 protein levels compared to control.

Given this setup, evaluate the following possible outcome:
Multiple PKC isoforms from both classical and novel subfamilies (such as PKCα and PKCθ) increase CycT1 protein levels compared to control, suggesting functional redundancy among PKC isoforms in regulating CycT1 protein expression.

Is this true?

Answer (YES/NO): NO